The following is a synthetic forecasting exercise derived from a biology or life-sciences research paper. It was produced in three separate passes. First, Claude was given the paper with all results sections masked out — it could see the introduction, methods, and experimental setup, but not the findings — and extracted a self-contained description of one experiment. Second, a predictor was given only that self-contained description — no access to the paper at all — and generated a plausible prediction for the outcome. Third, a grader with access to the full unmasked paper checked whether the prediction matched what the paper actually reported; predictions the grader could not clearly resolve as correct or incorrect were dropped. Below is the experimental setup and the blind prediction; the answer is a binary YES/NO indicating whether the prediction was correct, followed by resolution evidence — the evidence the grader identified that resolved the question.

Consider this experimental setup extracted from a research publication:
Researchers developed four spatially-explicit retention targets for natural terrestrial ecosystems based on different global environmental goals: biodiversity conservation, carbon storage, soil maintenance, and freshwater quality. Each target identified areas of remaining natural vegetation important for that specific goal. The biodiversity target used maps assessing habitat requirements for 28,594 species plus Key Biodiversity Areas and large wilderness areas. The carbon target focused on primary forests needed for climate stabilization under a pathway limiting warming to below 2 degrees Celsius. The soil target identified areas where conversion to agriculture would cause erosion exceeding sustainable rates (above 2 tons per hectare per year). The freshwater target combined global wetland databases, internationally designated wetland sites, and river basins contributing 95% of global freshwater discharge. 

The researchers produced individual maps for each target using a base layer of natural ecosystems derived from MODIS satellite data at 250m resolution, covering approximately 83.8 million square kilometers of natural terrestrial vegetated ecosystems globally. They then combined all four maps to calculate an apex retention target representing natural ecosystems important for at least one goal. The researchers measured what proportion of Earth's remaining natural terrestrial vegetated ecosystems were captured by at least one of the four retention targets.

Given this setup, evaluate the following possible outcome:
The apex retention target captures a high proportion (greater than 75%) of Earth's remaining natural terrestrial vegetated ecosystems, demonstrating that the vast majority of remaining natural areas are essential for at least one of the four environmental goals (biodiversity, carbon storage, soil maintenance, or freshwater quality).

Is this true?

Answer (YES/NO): YES